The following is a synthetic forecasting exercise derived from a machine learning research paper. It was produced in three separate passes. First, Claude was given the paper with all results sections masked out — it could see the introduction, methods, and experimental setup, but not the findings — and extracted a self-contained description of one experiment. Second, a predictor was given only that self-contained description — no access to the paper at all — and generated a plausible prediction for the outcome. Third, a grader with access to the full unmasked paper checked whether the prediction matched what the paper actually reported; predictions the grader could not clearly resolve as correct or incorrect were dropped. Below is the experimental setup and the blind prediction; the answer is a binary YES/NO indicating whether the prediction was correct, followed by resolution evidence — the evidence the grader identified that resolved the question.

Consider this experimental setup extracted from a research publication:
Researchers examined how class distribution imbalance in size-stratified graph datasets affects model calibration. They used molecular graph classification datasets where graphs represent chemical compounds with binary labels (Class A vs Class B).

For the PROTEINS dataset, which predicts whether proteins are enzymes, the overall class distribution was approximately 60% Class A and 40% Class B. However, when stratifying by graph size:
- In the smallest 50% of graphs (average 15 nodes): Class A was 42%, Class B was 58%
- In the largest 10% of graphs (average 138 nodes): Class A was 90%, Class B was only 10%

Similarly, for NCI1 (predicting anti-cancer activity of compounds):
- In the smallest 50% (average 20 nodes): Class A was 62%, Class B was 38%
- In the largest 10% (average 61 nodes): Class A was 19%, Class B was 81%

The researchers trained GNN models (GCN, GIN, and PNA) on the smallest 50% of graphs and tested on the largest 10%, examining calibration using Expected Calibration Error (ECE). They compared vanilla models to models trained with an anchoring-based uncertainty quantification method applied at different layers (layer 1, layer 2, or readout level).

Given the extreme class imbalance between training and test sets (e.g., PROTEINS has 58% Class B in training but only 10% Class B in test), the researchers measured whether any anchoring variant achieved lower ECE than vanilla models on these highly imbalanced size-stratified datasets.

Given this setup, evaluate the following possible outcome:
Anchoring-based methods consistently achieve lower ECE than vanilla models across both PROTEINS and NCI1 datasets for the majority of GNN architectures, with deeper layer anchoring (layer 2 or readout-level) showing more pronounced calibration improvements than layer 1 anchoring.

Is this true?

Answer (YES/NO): NO